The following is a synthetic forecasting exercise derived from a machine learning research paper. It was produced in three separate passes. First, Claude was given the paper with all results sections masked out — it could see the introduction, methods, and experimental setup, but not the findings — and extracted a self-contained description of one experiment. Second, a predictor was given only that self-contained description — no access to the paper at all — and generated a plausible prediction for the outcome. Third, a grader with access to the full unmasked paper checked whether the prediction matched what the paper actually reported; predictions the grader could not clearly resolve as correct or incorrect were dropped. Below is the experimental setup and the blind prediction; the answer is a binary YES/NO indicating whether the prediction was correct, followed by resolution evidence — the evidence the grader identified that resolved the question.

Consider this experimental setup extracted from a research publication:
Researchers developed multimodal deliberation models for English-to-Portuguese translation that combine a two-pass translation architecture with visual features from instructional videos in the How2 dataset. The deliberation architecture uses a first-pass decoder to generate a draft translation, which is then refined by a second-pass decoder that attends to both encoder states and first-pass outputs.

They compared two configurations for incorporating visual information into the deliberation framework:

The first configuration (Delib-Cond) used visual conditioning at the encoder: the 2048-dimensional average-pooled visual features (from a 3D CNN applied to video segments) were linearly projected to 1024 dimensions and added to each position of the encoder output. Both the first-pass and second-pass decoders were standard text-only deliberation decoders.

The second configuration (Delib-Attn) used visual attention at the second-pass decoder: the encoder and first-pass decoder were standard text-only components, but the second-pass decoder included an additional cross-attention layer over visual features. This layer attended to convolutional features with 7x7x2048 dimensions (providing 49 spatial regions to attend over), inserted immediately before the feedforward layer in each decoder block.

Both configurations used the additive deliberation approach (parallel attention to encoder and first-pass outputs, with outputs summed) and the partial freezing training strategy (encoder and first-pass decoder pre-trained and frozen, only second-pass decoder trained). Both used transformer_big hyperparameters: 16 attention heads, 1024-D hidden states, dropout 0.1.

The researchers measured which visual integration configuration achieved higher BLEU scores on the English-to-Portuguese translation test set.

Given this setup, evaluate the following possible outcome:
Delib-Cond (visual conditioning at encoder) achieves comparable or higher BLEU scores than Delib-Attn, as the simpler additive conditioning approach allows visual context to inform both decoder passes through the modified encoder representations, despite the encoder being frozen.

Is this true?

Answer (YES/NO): NO